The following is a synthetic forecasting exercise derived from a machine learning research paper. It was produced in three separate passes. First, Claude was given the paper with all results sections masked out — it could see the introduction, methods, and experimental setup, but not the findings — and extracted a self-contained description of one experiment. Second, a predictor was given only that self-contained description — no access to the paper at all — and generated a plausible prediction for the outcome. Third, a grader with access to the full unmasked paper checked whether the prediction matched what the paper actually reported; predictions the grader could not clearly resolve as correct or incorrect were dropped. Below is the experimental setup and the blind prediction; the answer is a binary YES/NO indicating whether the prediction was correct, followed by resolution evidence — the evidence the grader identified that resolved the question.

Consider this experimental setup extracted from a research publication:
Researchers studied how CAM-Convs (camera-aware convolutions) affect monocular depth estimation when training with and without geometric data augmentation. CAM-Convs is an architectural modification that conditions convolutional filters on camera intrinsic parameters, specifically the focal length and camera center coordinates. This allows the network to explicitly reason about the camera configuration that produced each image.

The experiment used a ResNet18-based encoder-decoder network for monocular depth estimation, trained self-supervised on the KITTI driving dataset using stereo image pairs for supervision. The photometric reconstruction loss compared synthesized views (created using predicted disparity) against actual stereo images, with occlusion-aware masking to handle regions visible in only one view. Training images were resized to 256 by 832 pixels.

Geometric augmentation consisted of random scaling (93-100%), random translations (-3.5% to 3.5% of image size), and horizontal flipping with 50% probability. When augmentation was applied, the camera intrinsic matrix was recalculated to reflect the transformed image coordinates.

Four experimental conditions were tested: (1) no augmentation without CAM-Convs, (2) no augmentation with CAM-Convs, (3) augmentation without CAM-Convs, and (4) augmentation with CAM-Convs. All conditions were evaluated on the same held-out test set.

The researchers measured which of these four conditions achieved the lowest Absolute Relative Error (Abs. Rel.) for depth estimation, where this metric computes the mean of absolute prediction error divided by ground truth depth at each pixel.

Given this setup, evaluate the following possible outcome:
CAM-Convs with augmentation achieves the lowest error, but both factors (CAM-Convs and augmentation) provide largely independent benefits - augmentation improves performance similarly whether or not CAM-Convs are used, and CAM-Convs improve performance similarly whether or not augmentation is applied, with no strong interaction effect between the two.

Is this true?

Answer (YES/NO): NO